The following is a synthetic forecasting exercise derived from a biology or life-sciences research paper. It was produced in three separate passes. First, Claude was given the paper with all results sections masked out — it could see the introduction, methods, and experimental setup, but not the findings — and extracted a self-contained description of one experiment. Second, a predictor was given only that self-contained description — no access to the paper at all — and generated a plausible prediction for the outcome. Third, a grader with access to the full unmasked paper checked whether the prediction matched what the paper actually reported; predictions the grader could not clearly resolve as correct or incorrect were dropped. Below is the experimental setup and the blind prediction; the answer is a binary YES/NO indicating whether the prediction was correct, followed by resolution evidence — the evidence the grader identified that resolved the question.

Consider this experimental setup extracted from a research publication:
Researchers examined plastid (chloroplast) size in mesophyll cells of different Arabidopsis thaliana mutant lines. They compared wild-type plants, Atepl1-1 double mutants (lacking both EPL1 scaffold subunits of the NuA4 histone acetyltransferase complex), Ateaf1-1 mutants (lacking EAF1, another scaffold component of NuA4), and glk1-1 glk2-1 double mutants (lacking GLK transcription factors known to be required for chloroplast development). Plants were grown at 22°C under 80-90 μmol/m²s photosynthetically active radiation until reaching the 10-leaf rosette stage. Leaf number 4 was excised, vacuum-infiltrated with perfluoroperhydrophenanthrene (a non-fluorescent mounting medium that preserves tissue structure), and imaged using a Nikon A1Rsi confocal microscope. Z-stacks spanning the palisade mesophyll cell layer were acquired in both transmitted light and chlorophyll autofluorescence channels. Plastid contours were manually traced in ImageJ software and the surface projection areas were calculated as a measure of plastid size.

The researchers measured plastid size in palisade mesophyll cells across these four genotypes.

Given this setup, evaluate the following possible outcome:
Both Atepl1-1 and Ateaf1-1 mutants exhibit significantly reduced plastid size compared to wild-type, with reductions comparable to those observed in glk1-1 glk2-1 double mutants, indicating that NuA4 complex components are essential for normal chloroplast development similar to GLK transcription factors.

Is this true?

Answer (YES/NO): YES